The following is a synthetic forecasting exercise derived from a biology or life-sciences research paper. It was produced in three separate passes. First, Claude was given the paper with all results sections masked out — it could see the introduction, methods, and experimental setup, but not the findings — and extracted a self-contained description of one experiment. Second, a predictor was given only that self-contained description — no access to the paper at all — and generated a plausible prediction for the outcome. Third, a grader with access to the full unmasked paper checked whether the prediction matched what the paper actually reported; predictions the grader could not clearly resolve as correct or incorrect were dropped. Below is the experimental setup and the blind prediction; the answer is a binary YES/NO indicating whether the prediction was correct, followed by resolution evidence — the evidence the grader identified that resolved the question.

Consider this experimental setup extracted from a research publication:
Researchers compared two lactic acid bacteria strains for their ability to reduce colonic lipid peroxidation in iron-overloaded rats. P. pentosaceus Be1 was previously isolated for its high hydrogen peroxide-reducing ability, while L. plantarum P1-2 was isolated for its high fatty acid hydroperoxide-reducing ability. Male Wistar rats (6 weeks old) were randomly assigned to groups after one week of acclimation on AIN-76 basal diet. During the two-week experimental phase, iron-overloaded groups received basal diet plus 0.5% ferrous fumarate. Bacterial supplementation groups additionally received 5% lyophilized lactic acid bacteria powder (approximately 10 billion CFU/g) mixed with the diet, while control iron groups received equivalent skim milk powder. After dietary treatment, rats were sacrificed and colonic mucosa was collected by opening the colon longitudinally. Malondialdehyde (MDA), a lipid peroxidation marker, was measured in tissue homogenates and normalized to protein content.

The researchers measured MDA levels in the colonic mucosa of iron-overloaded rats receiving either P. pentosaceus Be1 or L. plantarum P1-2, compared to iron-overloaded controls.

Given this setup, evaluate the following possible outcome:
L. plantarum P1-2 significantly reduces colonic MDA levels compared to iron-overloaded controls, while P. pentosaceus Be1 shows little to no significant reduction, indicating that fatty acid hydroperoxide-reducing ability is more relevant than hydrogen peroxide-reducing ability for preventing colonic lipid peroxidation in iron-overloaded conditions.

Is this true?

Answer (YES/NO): YES